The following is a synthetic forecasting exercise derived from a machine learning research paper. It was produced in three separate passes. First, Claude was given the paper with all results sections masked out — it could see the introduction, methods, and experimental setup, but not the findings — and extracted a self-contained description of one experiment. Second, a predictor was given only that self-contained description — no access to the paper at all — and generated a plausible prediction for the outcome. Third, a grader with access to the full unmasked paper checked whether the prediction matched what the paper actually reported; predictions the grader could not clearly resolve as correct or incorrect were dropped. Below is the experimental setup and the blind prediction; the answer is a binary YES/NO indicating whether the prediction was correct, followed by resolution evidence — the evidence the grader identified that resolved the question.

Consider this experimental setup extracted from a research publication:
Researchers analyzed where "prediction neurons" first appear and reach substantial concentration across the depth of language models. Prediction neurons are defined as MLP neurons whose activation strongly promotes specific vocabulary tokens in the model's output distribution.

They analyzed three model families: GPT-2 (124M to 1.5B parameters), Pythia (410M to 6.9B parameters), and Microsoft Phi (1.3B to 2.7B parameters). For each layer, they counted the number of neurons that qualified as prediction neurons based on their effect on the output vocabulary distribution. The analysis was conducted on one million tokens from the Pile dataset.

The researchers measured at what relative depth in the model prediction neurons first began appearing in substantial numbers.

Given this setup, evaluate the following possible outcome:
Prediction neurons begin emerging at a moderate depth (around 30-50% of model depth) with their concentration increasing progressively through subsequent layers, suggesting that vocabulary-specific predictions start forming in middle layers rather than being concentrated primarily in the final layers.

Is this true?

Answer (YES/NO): NO